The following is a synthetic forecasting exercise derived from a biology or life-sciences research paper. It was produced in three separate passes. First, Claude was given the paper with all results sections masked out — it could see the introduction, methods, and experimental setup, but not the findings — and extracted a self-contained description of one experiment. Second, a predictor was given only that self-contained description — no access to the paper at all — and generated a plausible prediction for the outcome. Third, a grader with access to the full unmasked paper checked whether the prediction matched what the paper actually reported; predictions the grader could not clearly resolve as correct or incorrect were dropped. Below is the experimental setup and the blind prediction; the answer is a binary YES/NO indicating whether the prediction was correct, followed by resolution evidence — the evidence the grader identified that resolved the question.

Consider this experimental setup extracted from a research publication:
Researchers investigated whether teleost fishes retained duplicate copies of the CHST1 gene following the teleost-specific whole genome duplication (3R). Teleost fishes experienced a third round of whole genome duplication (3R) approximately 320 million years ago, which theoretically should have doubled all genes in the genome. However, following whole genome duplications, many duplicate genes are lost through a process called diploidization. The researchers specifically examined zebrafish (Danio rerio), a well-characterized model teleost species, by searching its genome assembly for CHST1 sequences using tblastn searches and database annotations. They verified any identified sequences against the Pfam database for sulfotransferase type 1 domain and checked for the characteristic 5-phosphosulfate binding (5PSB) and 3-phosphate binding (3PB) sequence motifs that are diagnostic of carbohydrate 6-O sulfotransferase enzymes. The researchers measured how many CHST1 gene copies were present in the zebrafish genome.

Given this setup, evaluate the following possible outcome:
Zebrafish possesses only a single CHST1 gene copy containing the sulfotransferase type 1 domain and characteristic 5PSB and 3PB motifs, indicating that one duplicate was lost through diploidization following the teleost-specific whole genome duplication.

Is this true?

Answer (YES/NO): YES